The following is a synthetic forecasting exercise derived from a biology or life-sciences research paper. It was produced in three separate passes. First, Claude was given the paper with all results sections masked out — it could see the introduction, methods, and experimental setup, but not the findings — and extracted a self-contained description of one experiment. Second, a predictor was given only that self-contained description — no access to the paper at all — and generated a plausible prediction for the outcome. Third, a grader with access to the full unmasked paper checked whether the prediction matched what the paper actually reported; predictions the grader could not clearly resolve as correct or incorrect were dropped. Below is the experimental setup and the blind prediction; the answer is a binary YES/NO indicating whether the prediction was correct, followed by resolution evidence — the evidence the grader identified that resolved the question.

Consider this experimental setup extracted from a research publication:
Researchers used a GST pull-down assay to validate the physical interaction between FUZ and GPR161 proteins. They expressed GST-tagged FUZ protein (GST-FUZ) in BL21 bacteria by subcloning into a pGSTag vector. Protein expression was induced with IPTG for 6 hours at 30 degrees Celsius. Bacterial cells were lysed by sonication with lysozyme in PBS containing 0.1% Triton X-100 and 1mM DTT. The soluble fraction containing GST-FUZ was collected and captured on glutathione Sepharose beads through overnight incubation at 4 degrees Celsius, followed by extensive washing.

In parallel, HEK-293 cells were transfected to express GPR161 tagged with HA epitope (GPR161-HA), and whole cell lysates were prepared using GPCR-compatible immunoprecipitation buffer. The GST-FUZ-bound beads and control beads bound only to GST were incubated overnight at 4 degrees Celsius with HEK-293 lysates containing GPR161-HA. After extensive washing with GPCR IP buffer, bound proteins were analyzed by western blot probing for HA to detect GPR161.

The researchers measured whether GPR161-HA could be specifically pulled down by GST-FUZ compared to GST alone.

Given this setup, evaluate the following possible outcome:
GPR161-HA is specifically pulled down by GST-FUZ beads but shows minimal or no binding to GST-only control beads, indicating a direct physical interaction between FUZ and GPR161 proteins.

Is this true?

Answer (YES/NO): YES